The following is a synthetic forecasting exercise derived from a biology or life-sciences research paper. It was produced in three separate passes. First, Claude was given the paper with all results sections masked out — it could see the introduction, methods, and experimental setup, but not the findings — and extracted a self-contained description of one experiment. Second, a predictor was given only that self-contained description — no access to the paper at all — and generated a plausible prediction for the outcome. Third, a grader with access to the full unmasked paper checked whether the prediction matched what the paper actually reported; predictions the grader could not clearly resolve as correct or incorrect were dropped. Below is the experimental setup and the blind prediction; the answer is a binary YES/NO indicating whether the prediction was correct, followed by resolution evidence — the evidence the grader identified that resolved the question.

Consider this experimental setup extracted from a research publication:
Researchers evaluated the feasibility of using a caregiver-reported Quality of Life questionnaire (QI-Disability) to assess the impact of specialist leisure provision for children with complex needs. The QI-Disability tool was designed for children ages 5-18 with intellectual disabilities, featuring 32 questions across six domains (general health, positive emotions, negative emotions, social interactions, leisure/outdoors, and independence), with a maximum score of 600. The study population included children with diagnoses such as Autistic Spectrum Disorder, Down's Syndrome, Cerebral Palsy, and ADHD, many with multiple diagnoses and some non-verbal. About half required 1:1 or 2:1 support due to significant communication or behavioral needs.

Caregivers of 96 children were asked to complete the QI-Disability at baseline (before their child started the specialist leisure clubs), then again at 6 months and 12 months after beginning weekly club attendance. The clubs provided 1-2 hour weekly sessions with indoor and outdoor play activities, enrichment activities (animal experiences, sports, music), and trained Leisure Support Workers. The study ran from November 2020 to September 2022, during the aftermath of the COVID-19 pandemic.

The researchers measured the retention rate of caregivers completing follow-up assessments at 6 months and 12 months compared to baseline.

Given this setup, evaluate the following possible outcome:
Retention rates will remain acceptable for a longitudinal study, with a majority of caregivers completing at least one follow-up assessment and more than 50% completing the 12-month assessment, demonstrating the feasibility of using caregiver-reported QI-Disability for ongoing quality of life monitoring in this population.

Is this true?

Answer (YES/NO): NO